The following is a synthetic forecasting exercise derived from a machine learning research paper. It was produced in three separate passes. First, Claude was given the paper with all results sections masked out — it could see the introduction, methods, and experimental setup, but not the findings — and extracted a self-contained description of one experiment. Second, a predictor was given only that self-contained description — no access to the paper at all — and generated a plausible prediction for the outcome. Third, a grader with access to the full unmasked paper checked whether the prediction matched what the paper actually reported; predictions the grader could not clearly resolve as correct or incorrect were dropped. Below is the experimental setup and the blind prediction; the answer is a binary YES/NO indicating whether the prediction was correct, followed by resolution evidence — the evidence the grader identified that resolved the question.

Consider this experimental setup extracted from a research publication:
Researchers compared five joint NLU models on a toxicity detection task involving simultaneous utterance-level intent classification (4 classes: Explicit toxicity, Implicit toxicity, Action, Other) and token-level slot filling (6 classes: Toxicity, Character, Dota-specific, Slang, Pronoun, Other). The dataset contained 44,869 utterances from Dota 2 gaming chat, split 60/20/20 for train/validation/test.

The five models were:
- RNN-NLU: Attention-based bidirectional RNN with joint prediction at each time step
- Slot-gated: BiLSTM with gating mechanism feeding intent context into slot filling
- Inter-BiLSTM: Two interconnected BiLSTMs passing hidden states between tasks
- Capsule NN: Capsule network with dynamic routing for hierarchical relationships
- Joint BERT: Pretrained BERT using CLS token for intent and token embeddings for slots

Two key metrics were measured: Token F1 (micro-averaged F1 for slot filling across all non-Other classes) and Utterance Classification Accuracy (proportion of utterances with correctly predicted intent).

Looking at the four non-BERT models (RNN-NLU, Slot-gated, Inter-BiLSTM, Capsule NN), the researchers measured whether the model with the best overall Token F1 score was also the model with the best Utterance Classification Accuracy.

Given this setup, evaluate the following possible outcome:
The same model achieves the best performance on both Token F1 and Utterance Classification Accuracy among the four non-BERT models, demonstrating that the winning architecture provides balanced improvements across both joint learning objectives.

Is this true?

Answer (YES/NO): NO